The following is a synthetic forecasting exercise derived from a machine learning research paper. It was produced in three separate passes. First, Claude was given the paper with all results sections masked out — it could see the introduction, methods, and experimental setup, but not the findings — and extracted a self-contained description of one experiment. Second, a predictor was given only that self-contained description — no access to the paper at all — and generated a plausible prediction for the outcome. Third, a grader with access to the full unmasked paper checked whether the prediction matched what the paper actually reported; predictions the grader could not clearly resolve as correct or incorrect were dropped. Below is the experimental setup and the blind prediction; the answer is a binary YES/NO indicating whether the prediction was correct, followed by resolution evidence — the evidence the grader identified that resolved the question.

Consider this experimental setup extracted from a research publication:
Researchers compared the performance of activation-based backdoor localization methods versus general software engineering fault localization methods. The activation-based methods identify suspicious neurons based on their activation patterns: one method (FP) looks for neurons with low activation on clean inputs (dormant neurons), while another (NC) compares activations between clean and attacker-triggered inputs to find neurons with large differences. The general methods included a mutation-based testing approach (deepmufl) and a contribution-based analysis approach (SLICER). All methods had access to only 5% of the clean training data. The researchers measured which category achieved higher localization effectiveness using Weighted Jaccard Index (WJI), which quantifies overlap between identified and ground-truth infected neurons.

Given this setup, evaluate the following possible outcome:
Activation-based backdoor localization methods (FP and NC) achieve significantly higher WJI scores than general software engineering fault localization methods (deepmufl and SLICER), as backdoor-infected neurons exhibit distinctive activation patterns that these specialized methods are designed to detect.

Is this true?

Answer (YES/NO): NO